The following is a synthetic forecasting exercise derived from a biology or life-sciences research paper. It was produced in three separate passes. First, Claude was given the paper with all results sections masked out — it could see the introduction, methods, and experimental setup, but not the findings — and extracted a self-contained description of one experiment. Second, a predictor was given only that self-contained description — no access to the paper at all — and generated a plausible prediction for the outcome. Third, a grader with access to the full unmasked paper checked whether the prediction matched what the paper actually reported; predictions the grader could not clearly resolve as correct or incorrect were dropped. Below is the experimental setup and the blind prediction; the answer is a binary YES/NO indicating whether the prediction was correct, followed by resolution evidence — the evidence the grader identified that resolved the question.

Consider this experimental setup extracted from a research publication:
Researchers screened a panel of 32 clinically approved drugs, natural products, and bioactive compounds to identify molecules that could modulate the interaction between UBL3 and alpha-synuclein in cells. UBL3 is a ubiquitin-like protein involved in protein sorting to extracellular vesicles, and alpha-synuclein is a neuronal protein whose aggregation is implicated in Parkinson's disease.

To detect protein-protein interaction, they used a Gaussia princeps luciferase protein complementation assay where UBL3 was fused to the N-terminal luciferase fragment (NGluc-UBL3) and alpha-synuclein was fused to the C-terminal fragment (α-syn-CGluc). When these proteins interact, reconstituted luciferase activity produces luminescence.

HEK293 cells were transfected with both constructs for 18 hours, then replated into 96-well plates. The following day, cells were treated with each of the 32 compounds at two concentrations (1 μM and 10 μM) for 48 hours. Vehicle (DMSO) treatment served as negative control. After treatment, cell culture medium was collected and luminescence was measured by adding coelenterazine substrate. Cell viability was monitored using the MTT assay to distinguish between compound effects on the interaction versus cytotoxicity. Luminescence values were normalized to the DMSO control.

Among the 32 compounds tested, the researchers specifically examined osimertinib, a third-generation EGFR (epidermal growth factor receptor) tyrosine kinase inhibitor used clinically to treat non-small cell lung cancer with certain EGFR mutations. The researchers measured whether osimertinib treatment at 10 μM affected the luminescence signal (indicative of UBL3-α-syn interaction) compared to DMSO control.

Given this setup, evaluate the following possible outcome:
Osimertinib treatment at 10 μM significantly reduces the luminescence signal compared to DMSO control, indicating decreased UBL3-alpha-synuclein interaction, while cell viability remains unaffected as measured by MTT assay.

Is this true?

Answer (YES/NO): NO